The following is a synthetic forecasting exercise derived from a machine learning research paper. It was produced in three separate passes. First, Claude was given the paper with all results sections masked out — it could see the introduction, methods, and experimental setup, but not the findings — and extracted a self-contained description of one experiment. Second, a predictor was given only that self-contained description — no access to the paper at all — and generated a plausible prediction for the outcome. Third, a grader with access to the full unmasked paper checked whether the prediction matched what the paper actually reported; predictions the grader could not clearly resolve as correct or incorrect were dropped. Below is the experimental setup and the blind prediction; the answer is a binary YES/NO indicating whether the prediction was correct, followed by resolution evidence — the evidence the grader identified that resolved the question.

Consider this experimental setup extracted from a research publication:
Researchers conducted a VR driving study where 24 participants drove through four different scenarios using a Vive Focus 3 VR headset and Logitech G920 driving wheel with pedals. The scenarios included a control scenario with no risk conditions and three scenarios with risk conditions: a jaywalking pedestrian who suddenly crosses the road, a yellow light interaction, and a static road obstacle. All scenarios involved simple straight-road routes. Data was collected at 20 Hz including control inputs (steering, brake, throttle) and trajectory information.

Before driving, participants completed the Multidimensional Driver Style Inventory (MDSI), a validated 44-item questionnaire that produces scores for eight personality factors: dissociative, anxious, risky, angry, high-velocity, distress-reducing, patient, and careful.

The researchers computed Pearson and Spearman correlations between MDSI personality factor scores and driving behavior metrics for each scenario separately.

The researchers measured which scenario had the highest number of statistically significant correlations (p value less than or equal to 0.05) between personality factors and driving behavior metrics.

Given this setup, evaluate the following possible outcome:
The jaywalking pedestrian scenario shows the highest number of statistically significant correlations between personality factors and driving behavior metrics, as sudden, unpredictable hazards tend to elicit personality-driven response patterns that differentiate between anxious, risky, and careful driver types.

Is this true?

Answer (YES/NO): NO